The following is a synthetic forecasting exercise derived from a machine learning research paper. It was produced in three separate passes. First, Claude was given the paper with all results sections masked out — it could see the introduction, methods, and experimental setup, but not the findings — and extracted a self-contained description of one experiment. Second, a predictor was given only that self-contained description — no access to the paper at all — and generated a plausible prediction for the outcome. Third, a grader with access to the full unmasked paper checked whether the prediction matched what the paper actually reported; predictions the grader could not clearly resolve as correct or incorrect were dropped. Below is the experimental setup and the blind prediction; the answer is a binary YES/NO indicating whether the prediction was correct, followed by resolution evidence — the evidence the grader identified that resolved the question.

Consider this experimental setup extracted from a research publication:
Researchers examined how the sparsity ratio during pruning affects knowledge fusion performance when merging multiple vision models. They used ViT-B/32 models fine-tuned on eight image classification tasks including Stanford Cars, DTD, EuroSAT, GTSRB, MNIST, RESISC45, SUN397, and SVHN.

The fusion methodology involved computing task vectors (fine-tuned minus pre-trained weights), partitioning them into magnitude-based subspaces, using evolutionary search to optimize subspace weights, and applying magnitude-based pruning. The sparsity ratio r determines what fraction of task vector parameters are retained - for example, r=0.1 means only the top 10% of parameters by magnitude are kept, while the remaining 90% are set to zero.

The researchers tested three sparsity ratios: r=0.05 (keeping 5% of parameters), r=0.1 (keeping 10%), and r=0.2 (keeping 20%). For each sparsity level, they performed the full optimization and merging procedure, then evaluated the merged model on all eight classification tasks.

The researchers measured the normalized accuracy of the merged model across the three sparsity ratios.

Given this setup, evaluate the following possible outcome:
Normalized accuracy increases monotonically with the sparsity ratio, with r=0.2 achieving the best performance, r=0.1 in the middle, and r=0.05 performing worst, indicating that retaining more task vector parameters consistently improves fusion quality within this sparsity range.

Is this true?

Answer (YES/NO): NO